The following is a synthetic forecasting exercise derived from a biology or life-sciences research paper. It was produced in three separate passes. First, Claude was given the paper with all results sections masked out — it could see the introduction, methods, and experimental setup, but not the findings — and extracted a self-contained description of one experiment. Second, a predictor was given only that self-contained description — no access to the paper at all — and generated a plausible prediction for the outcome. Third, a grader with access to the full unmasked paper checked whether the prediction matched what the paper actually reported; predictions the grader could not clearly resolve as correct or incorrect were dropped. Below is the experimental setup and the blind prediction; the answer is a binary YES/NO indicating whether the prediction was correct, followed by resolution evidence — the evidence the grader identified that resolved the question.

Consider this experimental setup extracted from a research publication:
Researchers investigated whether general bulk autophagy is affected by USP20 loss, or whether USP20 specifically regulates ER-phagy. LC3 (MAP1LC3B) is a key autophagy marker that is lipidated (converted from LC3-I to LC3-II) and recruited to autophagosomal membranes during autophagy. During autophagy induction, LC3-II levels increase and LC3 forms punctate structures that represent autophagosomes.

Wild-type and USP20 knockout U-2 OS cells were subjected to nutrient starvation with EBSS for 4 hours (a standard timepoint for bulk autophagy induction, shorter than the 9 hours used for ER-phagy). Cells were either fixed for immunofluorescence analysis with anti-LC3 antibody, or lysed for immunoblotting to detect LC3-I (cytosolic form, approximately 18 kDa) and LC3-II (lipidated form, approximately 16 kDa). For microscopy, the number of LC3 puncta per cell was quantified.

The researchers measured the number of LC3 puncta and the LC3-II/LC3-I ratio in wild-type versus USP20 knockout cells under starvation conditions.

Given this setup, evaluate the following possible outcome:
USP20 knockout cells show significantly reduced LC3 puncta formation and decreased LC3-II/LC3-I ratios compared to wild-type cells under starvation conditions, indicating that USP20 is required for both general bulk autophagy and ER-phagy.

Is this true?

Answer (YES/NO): YES